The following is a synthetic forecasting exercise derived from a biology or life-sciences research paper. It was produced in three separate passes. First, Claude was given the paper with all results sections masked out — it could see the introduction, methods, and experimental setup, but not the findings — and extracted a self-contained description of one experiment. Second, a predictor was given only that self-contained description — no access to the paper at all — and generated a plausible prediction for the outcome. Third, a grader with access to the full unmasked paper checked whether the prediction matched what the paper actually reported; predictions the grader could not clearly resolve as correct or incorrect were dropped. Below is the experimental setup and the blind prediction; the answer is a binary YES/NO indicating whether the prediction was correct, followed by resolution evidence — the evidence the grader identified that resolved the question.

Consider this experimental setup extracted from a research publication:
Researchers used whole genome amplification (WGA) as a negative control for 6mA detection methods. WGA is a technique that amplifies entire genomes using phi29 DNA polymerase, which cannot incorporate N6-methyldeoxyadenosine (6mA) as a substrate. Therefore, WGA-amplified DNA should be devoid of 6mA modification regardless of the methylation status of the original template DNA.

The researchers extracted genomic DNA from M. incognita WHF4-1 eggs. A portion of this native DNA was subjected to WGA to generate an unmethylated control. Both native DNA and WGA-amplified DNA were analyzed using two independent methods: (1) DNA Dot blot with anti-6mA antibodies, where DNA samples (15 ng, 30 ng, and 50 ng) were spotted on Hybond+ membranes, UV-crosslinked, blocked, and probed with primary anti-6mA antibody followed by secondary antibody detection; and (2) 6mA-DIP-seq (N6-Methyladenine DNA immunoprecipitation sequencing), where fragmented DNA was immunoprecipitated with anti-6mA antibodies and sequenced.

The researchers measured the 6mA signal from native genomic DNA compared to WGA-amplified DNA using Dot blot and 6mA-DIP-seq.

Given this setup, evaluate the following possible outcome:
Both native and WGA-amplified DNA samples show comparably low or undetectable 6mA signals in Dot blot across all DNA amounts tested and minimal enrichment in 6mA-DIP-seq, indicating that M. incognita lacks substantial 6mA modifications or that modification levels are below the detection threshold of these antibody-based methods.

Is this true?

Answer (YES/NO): NO